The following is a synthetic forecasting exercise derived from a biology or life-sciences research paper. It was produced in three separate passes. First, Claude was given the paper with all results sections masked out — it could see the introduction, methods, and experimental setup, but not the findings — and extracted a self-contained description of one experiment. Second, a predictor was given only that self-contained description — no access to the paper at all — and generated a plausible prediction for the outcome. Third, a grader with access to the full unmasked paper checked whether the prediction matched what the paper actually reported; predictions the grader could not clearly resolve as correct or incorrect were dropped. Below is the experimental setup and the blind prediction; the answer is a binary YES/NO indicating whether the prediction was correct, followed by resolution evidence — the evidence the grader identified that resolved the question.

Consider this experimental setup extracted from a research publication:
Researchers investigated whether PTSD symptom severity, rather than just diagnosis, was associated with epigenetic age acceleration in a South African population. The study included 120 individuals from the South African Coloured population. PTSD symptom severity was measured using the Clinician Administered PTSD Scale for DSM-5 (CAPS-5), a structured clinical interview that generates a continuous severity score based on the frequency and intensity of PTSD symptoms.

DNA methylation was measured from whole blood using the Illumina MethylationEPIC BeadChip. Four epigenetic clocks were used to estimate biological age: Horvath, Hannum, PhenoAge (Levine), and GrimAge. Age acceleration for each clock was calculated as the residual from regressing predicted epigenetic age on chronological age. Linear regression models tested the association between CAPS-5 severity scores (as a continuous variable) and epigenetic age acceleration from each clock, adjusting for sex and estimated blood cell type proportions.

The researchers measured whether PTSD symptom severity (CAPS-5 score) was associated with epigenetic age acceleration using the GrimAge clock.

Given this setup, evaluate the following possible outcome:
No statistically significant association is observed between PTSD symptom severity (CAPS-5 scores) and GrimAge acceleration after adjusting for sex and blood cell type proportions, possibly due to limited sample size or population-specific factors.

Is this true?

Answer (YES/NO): YES